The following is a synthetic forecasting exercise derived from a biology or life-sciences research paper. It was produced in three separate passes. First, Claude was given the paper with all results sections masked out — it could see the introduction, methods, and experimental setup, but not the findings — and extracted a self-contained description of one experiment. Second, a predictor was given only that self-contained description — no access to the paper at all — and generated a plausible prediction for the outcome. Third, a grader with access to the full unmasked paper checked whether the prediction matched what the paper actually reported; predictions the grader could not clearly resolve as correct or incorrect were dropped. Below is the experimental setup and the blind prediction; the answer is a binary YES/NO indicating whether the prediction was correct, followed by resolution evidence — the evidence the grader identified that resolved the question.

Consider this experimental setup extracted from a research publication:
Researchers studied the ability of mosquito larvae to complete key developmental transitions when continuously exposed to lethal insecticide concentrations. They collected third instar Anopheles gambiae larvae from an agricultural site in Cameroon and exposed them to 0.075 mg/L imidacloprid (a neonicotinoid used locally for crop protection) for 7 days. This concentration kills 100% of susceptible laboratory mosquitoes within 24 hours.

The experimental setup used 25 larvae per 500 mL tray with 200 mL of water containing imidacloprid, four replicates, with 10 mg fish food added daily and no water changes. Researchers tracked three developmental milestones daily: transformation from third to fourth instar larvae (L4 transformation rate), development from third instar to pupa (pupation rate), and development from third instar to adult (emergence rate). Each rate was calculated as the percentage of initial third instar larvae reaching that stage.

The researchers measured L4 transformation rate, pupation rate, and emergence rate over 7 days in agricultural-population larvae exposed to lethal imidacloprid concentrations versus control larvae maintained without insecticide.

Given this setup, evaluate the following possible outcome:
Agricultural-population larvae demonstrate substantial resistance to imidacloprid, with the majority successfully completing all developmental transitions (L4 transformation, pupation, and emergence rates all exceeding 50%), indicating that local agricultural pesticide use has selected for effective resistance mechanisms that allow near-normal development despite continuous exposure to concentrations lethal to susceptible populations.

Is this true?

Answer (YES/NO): NO